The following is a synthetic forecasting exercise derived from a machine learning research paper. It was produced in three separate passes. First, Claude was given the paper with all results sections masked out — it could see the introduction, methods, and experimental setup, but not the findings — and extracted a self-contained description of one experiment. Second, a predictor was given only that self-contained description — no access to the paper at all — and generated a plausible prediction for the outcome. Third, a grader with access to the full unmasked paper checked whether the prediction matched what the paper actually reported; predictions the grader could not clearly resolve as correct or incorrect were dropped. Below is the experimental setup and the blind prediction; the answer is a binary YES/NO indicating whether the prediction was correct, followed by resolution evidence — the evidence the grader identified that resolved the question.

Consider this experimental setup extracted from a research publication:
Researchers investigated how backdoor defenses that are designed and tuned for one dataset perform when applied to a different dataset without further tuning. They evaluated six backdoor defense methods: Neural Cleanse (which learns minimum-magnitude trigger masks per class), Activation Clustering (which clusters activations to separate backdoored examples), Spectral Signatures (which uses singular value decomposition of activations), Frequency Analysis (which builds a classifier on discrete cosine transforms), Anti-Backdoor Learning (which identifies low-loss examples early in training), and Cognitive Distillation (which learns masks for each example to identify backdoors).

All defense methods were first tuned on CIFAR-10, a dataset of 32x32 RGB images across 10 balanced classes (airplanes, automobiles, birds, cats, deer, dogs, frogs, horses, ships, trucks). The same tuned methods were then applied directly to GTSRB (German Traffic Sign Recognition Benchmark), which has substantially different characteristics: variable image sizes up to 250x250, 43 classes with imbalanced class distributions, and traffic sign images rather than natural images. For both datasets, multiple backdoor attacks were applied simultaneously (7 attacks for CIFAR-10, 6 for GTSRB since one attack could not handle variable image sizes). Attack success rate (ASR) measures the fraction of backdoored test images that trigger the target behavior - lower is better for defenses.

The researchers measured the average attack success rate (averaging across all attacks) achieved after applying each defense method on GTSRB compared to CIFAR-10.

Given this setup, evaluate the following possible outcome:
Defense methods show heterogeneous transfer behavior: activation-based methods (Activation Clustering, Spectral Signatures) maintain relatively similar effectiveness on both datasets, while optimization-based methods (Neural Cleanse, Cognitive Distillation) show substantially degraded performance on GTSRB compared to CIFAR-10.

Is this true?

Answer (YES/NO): NO